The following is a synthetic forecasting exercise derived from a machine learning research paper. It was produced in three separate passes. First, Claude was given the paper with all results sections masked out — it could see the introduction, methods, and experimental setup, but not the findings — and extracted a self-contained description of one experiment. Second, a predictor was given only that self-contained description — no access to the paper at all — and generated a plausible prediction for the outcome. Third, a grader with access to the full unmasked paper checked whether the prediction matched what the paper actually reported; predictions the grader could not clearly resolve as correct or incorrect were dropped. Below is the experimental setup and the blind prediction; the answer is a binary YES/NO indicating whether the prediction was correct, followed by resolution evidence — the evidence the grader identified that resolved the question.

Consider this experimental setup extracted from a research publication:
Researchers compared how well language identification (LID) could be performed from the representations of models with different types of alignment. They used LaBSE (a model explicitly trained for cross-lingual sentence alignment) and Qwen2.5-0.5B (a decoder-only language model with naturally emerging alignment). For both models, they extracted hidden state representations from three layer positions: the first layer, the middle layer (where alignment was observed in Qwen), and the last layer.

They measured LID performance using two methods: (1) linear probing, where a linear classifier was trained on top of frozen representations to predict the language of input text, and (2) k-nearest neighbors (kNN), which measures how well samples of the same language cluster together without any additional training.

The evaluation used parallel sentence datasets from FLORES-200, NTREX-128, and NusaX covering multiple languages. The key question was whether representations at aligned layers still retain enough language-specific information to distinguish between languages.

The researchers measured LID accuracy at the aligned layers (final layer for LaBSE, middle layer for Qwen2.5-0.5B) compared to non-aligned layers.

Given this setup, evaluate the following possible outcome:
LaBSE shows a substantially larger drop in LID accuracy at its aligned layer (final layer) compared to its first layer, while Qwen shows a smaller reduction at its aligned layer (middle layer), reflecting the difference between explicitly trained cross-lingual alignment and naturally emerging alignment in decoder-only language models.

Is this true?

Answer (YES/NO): YES